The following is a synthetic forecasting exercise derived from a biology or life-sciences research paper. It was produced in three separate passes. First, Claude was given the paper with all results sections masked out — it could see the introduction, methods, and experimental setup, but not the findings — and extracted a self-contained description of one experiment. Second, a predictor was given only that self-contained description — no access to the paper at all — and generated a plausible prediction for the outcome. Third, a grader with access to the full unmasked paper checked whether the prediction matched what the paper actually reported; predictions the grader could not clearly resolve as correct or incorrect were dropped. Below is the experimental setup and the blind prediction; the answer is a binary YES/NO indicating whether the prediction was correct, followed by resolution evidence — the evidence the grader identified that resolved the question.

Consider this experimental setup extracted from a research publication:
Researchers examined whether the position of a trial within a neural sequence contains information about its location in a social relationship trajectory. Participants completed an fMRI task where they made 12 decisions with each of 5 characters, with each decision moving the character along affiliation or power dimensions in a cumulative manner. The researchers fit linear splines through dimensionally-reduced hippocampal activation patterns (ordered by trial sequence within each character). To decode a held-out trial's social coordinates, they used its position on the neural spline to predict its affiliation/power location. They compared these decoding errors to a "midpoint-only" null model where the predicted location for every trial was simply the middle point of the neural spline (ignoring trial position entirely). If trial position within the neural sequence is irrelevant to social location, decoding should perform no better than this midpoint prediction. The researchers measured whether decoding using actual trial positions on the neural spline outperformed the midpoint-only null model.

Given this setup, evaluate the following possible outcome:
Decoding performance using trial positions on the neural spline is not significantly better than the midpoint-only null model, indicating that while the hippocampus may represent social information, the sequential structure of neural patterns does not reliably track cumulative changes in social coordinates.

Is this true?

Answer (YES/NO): NO